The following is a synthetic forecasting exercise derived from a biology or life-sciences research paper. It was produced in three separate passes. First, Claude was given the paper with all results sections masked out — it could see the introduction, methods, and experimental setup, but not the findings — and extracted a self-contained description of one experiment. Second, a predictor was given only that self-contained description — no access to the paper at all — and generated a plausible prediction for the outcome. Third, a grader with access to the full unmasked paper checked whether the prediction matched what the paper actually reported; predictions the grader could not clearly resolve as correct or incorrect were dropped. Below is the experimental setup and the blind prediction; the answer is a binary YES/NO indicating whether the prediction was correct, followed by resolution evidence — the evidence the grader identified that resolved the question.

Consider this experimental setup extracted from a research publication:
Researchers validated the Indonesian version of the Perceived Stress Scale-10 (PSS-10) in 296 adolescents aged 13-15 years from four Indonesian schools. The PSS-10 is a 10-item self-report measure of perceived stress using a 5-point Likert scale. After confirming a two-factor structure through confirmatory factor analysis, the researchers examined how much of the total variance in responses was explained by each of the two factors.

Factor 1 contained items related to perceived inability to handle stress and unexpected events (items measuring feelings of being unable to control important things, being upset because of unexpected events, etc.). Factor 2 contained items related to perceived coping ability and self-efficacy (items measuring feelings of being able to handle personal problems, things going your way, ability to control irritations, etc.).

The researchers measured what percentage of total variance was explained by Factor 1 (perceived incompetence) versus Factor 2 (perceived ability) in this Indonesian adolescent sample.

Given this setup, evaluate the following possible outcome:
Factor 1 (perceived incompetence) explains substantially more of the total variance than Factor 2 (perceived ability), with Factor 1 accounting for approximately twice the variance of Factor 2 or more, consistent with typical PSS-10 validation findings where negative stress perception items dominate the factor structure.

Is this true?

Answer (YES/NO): YES